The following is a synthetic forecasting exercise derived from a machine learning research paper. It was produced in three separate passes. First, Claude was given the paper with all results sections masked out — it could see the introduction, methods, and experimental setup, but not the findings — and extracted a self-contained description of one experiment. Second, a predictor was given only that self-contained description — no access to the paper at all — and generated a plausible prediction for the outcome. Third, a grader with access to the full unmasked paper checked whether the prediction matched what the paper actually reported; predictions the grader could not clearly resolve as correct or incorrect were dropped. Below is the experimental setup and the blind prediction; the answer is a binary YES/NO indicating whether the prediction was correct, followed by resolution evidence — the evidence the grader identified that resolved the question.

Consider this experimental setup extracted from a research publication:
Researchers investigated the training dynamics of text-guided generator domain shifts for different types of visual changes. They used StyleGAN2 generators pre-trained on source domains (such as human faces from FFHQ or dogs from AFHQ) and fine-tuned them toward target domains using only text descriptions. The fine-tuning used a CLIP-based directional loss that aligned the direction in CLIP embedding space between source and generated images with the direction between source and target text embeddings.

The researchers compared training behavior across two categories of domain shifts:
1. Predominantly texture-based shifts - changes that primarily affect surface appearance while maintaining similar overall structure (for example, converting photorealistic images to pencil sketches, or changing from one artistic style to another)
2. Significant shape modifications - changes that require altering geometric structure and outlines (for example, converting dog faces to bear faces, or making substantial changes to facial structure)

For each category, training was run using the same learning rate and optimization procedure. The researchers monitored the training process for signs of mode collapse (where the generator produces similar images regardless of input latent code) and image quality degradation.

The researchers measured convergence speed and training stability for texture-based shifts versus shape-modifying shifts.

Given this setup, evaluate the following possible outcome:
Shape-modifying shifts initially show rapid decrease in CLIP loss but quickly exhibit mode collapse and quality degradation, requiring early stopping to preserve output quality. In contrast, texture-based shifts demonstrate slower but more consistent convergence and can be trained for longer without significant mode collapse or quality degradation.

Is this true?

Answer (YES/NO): NO